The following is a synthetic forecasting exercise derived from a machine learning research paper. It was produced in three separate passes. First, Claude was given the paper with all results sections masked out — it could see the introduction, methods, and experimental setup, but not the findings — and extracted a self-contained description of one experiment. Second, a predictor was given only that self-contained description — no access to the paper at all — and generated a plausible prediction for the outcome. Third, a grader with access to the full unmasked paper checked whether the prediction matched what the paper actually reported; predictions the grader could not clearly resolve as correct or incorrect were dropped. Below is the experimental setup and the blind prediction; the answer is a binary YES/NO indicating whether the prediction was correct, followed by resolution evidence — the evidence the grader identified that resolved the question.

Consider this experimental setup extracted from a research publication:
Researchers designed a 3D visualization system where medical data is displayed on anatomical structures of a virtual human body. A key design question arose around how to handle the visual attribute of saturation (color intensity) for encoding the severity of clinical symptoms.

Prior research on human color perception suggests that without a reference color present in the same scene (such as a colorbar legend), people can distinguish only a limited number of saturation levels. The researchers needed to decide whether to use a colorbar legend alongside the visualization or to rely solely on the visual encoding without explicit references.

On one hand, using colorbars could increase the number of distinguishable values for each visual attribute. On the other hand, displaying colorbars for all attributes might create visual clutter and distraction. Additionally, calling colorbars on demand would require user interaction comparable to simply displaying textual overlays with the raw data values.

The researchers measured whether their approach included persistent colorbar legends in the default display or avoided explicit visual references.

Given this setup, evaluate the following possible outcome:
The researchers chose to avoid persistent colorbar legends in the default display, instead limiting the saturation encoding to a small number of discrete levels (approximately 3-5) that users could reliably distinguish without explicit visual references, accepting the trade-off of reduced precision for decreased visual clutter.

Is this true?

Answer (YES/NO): YES